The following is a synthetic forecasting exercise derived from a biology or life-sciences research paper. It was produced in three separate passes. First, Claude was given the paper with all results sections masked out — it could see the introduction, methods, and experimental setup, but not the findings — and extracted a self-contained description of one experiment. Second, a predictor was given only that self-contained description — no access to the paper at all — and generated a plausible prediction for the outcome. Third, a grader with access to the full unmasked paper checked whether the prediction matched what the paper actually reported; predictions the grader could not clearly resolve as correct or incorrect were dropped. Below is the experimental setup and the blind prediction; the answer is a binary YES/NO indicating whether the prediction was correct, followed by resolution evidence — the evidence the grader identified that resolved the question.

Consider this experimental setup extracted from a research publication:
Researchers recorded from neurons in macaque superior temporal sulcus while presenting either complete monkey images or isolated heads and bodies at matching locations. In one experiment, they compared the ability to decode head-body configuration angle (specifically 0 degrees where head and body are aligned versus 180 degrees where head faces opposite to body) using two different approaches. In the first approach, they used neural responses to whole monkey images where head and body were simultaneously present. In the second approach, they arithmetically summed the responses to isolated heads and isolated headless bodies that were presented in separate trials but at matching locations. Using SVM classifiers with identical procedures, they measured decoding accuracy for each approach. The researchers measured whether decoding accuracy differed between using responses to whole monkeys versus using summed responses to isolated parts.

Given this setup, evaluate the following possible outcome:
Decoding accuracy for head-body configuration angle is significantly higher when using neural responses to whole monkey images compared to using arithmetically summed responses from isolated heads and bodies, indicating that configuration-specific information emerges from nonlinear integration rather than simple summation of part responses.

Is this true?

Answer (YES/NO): YES